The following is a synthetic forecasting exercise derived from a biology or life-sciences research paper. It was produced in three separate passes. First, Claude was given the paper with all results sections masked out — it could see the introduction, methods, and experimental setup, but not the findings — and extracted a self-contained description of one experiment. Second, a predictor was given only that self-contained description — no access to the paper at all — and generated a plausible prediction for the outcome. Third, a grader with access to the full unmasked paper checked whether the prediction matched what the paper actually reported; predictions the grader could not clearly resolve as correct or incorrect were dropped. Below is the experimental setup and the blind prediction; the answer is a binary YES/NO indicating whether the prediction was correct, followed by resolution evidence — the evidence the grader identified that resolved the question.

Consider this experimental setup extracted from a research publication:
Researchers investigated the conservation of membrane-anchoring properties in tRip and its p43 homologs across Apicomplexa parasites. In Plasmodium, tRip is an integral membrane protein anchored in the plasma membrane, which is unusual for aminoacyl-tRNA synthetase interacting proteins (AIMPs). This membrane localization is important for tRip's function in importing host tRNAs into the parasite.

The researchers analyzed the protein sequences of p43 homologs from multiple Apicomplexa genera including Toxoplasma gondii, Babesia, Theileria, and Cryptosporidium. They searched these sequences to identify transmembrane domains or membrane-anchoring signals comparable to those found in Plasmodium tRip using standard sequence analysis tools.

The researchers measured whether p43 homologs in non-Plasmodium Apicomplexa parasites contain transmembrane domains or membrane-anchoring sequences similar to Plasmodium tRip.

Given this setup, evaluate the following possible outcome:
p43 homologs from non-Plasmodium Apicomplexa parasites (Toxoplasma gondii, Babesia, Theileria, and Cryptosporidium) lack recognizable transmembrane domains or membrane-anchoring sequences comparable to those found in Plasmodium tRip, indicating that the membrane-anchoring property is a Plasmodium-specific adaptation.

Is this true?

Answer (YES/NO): YES